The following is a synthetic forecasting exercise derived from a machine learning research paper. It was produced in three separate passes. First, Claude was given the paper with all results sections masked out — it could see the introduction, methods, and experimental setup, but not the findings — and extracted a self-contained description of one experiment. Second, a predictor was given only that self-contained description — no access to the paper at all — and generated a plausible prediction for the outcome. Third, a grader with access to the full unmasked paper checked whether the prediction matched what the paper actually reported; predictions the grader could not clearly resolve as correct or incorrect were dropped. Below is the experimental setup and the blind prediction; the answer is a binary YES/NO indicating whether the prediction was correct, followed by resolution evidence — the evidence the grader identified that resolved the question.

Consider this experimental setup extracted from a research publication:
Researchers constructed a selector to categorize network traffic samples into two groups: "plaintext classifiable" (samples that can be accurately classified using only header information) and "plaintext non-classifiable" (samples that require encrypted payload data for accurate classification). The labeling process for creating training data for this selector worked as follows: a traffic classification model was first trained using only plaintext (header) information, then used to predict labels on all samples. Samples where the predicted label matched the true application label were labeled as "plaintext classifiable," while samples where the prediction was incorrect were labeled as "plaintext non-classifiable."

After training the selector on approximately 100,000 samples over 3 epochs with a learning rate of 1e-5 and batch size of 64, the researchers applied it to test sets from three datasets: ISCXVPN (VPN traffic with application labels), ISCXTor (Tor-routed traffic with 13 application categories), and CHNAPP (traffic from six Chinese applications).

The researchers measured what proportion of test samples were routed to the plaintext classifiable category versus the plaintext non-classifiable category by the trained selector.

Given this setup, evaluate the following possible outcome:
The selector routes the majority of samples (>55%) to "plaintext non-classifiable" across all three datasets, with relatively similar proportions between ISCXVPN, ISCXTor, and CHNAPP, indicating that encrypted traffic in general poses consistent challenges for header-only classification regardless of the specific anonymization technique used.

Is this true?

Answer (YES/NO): NO